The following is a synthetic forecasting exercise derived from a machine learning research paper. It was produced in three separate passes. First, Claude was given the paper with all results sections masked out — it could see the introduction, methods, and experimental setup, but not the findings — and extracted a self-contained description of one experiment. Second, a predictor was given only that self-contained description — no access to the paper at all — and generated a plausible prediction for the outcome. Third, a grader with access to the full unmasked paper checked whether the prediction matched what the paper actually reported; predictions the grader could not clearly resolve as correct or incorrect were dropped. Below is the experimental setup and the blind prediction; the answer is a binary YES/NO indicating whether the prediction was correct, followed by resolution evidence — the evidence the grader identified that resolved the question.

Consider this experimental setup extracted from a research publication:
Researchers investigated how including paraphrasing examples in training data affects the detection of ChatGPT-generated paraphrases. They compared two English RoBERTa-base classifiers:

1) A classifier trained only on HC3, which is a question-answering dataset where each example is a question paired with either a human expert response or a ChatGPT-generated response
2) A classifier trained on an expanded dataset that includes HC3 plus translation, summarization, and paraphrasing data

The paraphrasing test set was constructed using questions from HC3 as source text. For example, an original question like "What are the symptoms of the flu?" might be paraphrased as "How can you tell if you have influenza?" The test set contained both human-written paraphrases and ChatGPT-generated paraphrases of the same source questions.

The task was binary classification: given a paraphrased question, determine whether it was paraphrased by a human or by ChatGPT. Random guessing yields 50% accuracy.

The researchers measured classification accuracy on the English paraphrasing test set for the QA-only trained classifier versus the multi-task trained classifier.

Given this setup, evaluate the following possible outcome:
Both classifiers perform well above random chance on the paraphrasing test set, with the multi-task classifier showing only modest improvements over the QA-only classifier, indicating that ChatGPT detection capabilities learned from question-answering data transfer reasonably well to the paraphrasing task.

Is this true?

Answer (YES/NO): NO